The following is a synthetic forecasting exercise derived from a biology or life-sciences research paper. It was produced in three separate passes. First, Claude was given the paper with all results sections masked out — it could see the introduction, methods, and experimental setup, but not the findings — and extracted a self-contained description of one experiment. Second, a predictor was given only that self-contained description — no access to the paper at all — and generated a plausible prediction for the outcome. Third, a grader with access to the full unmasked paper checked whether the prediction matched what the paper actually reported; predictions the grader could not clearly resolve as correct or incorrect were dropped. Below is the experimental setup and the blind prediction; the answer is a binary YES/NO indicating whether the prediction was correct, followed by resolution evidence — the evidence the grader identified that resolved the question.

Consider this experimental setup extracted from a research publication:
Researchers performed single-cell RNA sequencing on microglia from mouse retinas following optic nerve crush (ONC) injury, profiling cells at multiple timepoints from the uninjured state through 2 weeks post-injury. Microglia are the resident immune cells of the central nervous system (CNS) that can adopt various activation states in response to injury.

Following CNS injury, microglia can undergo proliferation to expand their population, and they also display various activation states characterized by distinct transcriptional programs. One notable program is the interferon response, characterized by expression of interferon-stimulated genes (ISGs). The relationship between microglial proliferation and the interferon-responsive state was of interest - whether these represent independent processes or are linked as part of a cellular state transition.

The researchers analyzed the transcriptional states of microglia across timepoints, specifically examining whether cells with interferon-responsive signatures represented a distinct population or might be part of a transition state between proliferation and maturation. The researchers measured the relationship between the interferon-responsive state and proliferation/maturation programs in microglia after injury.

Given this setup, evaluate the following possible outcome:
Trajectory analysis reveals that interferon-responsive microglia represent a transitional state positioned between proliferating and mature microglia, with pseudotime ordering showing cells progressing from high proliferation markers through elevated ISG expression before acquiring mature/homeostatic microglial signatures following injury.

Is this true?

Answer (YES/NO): YES